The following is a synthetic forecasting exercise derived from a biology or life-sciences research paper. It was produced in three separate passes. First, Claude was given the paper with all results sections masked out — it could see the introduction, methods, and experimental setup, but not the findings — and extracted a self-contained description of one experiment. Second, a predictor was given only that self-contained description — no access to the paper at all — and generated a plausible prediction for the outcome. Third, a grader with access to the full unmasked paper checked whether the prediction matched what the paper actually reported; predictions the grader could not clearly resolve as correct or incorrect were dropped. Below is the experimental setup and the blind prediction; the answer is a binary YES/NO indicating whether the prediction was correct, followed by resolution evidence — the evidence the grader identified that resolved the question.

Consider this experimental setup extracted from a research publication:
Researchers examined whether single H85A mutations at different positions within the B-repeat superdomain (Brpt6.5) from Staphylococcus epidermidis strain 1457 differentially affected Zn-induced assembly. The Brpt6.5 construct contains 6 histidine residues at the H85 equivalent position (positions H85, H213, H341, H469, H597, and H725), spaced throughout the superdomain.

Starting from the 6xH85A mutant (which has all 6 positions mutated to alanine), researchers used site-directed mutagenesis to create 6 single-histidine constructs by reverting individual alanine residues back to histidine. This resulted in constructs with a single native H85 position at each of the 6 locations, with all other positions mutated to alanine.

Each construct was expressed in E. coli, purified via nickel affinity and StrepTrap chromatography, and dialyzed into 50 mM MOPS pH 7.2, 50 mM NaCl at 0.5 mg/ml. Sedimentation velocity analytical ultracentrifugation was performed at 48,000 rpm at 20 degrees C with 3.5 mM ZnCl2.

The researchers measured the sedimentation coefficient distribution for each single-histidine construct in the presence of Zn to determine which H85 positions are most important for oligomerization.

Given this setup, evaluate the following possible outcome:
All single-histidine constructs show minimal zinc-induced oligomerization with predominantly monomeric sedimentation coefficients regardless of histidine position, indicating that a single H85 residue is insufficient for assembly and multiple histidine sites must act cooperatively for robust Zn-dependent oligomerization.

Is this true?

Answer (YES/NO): NO